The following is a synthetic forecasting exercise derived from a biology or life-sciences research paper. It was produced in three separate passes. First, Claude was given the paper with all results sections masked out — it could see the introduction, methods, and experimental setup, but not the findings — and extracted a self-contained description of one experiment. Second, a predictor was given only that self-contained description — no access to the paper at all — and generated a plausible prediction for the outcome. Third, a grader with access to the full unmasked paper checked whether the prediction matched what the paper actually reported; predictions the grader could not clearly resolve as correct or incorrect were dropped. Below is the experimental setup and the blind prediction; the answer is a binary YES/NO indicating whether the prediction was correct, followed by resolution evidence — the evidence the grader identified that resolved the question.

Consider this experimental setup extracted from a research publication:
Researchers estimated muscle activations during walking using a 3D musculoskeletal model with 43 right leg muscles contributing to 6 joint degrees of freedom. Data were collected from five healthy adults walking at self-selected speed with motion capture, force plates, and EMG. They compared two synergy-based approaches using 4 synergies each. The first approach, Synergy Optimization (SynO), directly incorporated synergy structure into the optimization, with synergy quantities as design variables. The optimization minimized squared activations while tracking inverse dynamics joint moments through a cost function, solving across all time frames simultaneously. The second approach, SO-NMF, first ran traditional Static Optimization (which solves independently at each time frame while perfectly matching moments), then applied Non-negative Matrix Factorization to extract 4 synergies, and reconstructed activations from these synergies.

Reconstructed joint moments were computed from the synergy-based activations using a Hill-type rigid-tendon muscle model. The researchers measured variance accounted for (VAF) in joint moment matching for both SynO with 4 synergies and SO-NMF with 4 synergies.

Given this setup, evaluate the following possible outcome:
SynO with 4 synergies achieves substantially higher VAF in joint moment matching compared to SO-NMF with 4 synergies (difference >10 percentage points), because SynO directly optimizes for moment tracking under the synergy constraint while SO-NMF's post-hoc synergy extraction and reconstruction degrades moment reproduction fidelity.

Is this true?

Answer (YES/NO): YES